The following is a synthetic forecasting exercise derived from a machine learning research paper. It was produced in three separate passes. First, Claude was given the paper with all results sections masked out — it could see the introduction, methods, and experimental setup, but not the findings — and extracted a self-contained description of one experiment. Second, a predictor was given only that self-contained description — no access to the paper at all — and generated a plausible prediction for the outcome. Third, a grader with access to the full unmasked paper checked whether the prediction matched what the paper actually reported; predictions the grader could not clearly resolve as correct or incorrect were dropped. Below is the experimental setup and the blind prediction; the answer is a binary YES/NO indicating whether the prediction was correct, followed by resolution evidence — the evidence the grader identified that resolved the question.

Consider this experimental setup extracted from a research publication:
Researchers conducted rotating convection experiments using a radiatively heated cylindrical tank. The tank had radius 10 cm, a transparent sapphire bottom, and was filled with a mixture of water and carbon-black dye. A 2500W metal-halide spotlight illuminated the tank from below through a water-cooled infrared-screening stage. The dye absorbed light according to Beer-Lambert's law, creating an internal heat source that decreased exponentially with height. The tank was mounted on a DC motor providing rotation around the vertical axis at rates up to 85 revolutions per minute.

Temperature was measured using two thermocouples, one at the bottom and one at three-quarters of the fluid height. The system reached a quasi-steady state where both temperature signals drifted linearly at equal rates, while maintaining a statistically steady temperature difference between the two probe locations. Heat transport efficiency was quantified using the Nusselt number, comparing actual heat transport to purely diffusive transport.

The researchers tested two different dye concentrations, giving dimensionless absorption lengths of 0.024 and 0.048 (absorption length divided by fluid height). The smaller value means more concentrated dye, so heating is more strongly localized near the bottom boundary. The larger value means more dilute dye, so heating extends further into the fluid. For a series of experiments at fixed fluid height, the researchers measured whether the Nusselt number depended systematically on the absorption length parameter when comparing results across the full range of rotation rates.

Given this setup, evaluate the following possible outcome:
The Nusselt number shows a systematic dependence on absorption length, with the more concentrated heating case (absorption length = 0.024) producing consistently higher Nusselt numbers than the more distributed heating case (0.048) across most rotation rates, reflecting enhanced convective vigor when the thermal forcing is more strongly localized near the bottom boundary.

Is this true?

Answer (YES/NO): NO